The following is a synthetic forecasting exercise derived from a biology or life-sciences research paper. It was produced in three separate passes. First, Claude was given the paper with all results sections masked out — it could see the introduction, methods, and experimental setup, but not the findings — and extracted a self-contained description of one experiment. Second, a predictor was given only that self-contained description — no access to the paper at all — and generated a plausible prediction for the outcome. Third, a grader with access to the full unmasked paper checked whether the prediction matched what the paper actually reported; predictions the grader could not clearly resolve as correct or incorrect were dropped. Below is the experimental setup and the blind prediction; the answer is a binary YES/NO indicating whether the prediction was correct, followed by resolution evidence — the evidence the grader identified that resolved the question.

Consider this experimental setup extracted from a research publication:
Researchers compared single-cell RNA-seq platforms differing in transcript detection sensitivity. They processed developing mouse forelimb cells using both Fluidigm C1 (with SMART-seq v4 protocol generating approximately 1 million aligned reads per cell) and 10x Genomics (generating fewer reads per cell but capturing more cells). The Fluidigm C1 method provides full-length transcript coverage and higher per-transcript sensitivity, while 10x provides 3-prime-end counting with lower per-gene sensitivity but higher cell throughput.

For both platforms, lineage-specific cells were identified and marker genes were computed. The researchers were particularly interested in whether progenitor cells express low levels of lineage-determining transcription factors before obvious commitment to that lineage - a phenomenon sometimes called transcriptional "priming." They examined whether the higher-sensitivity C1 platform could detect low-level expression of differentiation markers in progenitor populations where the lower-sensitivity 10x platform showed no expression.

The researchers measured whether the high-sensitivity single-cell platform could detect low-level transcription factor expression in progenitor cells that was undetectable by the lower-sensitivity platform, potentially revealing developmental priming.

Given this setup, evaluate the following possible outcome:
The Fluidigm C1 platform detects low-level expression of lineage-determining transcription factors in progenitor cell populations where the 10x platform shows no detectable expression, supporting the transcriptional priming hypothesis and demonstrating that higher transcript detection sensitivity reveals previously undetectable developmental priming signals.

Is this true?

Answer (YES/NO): YES